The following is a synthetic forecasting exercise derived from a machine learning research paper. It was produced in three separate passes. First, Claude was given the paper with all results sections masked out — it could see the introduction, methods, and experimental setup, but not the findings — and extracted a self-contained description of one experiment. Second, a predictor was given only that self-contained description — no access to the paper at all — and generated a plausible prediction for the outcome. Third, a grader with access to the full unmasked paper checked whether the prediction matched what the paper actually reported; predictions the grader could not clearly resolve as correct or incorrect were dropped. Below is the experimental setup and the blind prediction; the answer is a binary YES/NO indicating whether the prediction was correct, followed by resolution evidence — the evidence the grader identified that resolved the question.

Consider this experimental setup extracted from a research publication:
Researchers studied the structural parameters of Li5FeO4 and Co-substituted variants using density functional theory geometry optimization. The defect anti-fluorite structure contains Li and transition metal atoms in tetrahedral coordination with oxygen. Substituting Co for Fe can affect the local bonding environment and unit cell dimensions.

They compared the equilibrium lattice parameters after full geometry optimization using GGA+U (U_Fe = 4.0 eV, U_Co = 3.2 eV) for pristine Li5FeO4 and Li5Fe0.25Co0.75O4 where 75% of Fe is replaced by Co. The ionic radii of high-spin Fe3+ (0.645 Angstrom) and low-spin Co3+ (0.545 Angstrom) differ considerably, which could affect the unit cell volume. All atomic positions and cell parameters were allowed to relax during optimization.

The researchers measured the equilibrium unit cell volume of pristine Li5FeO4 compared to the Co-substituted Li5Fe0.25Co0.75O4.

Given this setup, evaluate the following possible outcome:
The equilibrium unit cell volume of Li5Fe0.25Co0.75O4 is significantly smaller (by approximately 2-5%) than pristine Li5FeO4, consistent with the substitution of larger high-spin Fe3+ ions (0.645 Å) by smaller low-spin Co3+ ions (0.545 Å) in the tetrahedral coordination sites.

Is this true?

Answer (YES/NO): NO